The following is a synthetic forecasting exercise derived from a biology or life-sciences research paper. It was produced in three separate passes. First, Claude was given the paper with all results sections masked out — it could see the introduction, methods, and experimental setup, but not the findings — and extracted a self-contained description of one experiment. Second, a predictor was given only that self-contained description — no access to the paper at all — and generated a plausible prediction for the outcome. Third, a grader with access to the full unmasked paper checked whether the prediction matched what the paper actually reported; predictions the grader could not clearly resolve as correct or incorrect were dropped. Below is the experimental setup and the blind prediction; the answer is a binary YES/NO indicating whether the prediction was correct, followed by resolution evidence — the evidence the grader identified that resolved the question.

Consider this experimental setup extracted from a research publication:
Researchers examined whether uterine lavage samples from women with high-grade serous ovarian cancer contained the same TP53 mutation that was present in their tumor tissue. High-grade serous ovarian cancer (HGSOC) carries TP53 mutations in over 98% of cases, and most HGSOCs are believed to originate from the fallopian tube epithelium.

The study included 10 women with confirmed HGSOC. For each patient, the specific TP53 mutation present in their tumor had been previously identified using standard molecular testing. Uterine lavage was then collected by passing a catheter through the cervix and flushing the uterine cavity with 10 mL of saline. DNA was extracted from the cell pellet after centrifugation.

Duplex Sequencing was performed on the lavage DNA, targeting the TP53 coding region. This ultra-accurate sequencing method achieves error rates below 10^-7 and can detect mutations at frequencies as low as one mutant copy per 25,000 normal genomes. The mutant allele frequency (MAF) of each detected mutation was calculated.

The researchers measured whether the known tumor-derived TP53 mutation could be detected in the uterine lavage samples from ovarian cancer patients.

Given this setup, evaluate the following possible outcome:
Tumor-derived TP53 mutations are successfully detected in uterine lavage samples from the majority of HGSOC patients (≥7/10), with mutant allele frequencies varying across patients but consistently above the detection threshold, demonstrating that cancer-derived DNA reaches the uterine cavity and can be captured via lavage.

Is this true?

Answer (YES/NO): YES